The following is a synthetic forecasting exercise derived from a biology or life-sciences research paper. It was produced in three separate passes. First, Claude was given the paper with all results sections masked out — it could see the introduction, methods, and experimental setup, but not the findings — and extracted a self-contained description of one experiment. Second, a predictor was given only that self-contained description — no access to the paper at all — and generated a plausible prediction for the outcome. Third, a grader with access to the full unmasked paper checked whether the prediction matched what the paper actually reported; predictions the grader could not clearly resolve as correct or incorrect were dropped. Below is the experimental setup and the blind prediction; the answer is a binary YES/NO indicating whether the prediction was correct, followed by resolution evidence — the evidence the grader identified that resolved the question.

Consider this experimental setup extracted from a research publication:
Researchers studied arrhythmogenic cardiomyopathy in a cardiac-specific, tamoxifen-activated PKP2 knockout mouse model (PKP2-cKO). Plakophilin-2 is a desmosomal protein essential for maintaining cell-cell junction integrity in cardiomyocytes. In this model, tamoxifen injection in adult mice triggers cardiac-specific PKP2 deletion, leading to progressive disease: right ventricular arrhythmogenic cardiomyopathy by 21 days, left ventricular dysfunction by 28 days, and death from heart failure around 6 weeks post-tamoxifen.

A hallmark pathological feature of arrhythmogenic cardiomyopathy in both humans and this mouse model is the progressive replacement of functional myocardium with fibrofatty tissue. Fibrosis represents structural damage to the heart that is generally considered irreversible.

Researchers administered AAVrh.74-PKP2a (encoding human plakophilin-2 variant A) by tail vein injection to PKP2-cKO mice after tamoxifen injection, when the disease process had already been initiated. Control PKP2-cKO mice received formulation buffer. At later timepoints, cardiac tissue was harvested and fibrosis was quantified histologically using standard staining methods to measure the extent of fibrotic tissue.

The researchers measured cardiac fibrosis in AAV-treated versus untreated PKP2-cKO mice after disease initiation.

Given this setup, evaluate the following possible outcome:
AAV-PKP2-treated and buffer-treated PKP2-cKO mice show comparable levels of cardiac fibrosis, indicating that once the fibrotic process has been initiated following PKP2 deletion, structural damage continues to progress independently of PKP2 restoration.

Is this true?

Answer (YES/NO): NO